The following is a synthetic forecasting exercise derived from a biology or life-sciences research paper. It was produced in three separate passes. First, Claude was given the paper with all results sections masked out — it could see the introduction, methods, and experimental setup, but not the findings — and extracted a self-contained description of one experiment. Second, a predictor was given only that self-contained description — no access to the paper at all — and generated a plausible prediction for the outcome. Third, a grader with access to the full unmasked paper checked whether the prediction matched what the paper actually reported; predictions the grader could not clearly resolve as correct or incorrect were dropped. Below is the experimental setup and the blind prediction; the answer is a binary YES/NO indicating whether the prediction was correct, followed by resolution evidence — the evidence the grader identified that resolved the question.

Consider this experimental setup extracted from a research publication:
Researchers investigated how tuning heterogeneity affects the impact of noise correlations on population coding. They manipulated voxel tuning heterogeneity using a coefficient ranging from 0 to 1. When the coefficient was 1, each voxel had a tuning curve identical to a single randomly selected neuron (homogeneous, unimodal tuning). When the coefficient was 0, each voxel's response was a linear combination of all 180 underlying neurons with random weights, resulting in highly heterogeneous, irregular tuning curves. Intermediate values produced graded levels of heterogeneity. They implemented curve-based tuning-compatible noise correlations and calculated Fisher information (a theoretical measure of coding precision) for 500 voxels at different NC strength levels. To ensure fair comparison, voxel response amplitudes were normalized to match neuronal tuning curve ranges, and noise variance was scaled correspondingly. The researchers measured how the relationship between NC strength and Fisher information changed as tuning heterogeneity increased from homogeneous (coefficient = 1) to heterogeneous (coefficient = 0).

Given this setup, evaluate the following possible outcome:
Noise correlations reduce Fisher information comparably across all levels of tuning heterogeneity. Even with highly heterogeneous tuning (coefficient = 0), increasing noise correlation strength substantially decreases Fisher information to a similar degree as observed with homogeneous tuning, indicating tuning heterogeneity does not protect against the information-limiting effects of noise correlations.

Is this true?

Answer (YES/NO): NO